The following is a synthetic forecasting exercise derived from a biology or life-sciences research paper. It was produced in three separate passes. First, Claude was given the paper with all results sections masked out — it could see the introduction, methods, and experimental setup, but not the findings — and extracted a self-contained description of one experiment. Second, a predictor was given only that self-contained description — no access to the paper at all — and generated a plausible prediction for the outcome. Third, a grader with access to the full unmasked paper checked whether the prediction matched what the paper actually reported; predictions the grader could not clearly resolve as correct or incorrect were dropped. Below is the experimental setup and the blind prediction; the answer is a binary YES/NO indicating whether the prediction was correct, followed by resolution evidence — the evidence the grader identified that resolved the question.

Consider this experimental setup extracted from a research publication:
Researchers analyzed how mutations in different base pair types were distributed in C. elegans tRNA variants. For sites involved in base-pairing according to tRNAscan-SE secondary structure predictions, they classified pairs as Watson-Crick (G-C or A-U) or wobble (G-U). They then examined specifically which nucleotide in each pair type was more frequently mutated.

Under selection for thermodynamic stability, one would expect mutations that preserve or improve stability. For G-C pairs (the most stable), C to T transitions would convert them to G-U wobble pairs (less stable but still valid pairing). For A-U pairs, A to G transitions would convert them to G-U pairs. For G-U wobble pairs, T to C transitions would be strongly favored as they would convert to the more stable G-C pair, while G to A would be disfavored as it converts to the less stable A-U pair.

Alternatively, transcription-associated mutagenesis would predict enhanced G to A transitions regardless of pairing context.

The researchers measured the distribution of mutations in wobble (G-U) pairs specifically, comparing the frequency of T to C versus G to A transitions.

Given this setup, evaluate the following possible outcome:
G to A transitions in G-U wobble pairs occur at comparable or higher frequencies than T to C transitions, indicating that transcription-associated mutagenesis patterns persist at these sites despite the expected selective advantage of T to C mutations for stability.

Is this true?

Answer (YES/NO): YES